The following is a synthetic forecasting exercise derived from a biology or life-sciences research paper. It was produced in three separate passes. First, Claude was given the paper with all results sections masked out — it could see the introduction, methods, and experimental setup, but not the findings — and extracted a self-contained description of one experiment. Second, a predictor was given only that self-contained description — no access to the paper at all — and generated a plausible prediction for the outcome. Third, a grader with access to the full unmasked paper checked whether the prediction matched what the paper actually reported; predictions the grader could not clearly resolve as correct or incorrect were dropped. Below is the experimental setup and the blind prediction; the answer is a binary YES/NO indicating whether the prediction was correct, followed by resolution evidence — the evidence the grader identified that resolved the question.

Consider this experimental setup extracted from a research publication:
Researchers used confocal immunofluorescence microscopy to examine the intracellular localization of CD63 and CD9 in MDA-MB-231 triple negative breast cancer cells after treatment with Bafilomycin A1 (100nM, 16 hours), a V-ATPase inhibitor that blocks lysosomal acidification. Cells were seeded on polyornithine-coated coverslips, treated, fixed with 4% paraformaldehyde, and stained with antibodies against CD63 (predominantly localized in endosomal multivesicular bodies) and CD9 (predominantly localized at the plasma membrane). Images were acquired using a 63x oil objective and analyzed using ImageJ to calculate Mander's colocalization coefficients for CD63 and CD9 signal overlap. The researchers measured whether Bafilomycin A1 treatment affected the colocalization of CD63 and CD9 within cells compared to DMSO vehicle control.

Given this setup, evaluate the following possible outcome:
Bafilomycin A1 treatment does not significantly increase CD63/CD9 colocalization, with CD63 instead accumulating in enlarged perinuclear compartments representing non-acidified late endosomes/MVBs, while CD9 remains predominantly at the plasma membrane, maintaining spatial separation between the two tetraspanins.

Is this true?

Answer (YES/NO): NO